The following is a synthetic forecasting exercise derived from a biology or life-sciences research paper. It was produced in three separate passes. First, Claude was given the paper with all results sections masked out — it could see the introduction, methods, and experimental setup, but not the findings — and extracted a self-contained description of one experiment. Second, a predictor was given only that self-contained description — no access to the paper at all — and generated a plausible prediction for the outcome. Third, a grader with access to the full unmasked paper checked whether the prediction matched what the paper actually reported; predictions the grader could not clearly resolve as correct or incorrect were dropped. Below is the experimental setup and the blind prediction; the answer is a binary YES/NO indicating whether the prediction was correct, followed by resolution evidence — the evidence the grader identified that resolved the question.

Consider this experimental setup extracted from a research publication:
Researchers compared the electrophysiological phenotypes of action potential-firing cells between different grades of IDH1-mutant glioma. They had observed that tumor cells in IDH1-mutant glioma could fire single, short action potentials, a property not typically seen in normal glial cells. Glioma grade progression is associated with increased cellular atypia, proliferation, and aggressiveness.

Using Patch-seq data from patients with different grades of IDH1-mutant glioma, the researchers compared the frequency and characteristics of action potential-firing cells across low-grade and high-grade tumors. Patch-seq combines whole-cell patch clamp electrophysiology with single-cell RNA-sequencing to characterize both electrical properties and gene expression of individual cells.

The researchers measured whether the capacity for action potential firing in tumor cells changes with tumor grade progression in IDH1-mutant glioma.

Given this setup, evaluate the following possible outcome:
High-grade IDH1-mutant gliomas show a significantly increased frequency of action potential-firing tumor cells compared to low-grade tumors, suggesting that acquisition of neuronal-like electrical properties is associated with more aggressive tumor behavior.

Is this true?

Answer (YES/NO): NO